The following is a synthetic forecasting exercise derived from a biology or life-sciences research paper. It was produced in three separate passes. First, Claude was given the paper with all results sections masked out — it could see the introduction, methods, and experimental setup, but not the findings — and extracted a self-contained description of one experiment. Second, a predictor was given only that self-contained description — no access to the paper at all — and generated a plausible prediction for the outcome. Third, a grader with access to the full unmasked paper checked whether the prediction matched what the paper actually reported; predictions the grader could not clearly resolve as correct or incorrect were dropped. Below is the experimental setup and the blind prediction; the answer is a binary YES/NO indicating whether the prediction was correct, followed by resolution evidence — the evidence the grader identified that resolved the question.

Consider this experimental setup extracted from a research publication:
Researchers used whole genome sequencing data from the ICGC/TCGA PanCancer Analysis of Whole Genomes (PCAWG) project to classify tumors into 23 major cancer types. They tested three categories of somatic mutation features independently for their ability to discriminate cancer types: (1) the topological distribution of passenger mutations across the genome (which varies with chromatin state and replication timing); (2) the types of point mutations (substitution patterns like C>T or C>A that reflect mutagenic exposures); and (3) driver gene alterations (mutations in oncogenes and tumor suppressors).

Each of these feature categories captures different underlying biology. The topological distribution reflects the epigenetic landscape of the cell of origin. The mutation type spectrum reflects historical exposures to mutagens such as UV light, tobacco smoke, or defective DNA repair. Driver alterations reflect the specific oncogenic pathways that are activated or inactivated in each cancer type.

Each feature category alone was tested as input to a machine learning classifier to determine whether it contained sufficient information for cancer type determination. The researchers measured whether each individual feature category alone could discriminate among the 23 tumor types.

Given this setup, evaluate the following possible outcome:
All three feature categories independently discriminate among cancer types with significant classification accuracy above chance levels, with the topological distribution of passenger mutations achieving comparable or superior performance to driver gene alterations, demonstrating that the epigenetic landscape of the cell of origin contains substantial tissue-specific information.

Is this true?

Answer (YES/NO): YES